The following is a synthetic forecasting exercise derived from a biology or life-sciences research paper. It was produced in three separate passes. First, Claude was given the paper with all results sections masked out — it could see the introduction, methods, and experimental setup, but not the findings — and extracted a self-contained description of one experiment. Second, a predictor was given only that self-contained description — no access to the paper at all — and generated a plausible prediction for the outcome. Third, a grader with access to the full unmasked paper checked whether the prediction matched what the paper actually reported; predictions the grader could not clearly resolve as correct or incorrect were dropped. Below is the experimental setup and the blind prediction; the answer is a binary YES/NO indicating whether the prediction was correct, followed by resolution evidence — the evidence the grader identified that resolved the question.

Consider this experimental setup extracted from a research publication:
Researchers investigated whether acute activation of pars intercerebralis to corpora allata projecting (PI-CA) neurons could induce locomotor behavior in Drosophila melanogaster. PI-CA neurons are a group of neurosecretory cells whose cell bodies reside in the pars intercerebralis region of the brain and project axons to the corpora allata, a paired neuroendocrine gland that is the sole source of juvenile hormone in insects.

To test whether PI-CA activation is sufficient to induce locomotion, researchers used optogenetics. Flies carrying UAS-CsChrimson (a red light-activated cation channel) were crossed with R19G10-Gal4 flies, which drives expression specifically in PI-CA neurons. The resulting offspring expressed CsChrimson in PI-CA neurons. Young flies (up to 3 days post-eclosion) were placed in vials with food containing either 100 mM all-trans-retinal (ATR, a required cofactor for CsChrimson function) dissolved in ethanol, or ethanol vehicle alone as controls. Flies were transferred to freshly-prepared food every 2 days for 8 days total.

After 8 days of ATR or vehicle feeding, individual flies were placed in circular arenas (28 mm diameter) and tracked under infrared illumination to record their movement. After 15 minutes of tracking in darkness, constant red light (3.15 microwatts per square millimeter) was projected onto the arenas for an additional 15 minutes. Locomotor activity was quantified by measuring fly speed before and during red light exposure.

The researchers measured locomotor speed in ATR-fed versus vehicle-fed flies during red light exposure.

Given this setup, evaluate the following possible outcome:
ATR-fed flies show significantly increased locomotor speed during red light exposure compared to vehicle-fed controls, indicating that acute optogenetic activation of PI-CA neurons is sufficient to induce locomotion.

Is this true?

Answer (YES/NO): YES